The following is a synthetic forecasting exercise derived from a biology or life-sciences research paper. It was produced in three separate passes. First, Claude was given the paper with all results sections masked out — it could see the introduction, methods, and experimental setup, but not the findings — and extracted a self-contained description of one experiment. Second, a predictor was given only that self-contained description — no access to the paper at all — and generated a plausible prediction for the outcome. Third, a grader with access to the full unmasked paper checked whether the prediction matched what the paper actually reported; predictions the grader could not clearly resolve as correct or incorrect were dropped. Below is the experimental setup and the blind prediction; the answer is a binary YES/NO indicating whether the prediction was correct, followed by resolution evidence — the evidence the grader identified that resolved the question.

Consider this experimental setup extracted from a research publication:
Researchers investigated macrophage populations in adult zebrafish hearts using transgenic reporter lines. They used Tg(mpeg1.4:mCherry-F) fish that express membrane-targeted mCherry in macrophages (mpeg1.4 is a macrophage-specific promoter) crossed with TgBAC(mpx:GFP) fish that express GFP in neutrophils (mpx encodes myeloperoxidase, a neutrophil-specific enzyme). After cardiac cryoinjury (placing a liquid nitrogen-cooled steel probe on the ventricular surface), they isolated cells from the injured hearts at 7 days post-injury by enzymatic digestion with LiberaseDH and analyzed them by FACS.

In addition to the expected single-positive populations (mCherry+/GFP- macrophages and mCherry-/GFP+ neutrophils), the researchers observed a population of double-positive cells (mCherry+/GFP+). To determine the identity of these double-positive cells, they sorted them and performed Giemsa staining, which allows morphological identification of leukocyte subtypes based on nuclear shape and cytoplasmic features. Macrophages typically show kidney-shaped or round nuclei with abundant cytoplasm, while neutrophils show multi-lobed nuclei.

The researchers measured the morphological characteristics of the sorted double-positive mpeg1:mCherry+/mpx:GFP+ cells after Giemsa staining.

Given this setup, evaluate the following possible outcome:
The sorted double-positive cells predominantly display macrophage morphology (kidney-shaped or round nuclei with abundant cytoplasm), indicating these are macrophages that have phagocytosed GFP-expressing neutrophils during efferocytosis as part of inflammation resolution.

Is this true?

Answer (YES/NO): NO